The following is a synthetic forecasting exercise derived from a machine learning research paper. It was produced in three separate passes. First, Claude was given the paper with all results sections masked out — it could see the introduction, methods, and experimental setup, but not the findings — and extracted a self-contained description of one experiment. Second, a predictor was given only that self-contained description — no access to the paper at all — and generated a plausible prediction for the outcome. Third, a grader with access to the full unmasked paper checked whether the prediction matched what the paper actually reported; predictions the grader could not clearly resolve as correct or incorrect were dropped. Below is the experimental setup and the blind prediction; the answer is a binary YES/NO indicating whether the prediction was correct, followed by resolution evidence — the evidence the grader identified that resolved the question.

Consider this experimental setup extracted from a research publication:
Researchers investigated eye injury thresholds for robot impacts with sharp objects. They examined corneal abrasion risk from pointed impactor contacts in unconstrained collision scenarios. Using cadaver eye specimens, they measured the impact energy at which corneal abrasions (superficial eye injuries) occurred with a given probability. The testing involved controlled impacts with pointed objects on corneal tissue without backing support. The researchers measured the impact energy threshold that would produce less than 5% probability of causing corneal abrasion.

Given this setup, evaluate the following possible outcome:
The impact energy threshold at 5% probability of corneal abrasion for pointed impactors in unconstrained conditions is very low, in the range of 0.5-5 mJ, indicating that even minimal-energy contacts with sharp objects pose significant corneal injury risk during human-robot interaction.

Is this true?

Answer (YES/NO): NO